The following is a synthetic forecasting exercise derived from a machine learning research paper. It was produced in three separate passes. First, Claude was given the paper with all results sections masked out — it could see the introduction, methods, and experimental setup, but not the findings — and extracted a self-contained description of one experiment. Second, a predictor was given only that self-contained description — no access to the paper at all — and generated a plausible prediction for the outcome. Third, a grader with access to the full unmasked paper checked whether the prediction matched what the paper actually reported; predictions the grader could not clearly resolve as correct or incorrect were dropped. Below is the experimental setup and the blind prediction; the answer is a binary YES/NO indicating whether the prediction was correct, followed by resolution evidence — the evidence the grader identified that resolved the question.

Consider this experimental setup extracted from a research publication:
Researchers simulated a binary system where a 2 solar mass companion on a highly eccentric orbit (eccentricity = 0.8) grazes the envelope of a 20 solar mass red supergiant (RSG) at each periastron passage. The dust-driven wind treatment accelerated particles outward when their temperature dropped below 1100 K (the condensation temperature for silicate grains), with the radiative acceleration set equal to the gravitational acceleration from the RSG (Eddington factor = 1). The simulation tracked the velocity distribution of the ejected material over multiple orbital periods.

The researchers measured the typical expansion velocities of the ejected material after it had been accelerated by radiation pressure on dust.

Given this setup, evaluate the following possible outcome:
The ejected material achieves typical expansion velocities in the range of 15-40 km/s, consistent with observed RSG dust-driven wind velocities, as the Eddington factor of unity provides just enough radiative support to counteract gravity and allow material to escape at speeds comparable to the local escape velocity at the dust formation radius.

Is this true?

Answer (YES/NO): NO